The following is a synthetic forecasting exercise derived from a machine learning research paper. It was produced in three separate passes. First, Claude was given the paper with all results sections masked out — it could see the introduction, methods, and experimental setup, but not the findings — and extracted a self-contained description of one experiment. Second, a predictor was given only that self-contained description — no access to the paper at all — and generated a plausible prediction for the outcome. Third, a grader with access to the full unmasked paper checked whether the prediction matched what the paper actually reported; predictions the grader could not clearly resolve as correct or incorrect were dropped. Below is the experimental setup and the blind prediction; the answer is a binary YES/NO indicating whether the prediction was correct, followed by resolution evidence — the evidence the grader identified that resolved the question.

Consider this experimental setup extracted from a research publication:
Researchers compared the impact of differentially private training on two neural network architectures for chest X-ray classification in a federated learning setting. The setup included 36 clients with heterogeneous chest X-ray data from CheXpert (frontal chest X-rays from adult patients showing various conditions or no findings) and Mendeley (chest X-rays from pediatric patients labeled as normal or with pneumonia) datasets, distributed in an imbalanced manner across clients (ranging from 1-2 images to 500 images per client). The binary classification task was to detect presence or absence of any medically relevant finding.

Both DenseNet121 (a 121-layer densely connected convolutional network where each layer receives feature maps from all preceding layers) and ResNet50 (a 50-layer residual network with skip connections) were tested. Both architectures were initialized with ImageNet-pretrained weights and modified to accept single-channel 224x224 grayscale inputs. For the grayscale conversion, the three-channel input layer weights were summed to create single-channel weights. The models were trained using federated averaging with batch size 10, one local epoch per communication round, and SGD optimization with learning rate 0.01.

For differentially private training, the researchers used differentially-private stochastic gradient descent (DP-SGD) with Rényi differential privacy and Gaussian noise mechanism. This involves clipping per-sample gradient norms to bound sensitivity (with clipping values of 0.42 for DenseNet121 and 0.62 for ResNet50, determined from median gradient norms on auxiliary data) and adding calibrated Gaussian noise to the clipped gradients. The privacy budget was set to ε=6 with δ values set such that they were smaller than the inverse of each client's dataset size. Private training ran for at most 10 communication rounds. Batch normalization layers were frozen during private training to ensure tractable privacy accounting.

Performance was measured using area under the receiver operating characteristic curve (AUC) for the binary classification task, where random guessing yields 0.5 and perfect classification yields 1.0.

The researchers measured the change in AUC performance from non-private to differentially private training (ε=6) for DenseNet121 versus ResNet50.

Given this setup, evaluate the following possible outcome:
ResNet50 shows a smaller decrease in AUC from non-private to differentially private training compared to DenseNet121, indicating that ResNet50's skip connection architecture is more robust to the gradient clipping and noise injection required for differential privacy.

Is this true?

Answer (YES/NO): NO